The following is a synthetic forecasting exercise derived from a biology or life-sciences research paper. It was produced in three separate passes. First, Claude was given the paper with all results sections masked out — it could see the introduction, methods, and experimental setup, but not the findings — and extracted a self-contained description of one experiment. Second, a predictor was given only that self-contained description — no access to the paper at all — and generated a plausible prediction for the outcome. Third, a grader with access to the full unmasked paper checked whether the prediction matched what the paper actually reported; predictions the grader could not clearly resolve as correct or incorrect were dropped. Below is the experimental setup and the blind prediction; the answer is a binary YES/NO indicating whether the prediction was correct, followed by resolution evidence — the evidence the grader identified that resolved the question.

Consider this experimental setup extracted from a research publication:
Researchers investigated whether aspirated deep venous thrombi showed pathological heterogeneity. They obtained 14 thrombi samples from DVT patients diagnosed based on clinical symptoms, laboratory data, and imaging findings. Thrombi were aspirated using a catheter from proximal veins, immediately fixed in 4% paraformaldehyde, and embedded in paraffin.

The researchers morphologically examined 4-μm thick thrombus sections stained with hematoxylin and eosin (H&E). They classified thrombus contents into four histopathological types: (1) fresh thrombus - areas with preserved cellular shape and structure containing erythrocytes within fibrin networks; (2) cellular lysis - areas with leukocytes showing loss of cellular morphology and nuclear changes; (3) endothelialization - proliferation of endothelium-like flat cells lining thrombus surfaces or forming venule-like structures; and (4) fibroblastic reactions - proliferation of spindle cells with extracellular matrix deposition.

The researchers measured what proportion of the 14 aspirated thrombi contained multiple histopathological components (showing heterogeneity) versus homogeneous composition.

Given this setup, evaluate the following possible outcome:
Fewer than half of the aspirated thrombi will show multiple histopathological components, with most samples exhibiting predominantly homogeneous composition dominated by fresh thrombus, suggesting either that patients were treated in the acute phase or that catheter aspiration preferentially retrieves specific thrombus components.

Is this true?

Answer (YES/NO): NO